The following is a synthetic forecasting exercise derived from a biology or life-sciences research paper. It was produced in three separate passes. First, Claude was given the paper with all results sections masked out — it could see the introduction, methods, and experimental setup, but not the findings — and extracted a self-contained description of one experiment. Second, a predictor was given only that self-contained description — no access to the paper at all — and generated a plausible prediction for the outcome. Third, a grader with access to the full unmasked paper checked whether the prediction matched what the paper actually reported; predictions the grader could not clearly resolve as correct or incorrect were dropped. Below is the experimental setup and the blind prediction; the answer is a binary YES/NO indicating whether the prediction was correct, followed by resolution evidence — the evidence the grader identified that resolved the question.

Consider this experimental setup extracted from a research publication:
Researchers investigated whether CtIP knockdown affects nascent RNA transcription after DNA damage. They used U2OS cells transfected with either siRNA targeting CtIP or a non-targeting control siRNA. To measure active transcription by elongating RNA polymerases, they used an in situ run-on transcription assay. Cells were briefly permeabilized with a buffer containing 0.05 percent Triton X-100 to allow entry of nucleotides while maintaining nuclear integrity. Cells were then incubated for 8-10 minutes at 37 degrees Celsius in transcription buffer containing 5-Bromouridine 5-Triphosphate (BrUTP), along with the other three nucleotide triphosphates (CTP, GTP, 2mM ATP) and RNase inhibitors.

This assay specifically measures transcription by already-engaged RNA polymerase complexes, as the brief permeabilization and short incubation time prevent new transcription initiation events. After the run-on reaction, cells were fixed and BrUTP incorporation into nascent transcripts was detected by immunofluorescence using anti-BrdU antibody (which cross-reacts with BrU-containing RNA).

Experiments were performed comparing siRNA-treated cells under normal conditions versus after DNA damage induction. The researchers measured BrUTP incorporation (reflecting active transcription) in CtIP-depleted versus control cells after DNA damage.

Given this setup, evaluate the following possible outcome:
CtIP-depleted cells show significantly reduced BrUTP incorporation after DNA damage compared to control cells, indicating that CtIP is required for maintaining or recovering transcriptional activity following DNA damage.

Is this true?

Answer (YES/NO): YES